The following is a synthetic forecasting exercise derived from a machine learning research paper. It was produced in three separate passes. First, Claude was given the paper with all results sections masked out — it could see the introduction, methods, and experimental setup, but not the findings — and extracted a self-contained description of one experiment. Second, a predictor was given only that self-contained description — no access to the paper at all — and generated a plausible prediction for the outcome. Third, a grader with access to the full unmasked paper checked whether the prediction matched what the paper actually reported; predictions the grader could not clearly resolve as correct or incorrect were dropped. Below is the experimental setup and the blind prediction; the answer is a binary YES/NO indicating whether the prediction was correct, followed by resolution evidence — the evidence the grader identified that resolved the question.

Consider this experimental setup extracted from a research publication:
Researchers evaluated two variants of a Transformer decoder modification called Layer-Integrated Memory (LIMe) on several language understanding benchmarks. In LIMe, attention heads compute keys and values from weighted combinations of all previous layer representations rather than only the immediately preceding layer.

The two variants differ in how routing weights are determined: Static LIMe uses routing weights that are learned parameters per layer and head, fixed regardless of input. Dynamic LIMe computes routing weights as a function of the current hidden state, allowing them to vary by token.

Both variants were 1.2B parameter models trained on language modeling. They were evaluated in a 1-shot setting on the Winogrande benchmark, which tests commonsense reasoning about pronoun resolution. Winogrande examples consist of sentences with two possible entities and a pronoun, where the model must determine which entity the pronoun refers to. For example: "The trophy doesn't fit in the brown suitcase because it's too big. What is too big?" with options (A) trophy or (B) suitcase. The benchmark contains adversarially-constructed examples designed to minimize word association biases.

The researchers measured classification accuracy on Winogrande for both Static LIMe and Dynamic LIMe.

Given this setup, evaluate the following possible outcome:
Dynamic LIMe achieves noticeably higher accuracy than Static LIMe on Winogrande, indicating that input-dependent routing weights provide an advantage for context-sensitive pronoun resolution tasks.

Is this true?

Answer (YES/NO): NO